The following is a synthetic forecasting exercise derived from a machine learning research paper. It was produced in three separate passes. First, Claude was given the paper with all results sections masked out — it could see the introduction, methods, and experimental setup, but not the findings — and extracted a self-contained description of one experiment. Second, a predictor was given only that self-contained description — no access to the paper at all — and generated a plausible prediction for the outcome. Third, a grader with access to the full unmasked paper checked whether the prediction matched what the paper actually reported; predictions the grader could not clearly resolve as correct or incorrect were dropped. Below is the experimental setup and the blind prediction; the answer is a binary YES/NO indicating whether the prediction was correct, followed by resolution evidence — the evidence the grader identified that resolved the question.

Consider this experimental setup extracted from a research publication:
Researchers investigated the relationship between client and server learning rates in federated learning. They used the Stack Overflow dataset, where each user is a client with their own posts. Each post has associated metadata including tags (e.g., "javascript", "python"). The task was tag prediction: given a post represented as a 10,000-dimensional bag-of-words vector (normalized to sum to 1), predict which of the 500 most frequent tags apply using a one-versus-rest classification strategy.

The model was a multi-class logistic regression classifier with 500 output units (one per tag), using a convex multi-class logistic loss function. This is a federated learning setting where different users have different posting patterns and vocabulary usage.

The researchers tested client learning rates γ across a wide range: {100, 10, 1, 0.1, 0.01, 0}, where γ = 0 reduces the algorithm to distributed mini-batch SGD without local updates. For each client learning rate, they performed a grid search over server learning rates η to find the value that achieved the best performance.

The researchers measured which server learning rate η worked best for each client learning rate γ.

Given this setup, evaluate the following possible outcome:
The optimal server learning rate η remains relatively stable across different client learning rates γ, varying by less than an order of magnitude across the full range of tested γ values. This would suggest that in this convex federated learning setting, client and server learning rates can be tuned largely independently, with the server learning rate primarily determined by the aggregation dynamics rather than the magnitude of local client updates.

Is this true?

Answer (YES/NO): YES